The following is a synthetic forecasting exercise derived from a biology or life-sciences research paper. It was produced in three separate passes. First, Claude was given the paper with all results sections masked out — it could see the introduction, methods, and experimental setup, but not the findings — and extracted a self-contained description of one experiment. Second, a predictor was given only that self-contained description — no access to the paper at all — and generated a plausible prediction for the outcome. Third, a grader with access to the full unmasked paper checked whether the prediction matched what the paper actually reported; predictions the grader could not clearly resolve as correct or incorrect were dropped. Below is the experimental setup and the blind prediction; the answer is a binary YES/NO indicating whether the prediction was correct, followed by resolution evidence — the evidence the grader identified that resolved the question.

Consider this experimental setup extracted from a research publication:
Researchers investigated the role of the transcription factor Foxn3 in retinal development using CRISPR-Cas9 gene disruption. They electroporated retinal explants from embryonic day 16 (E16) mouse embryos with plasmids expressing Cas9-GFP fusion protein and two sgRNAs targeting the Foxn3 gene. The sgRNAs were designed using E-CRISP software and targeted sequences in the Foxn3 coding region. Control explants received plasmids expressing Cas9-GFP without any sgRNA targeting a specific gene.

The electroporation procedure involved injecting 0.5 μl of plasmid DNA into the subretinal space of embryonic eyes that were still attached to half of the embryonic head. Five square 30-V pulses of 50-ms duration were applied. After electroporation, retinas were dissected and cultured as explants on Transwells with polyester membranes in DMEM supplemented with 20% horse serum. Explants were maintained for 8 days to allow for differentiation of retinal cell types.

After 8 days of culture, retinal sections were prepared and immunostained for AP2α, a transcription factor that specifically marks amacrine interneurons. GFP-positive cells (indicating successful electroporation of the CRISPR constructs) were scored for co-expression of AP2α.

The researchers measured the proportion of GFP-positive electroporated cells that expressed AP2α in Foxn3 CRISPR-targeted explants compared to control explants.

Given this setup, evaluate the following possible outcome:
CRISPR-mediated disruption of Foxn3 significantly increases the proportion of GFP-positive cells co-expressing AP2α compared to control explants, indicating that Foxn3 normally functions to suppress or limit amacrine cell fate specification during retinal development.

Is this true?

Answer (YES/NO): YES